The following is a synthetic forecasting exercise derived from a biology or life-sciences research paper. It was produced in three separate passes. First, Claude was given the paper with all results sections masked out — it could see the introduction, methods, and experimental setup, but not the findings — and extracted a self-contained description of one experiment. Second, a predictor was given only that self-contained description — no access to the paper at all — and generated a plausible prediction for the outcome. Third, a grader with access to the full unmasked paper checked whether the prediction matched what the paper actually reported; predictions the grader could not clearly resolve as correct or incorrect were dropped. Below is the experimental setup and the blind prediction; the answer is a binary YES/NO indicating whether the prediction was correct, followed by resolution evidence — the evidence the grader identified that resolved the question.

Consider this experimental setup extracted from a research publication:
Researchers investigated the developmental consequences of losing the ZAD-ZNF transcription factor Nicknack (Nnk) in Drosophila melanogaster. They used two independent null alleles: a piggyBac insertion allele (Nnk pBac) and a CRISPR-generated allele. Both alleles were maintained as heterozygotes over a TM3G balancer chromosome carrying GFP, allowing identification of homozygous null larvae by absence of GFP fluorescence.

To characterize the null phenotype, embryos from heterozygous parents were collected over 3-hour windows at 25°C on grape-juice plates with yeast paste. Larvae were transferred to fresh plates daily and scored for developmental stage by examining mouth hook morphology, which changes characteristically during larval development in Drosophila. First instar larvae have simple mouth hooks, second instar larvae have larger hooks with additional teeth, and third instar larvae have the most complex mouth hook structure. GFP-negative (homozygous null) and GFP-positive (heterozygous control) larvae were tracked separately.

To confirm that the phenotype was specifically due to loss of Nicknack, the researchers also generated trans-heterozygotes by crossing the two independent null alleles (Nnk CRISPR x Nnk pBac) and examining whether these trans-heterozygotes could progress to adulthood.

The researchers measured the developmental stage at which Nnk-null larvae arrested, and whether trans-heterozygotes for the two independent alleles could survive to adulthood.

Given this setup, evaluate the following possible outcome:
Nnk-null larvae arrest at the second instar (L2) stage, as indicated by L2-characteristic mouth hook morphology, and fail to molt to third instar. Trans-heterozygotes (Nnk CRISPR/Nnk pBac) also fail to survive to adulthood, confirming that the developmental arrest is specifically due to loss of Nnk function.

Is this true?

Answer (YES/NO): NO